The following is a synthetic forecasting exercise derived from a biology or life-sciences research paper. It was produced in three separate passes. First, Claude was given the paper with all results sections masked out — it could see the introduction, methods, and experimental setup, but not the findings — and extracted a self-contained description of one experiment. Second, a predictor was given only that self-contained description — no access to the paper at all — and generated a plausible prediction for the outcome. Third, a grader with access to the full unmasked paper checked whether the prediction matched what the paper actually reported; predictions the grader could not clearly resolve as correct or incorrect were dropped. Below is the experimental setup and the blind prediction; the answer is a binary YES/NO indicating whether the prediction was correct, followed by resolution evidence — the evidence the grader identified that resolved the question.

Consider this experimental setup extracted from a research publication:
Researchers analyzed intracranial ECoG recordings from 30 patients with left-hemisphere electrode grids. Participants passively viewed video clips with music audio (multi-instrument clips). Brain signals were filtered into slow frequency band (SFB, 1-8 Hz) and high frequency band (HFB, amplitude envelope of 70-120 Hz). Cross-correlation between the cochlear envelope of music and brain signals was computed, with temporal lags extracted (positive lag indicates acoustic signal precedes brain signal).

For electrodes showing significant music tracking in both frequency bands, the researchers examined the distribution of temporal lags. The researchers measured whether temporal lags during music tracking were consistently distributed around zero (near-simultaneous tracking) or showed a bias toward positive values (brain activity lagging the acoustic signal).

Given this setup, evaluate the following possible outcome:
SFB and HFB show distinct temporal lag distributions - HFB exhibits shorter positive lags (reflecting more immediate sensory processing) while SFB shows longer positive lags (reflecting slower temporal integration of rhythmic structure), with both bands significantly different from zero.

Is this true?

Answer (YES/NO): NO